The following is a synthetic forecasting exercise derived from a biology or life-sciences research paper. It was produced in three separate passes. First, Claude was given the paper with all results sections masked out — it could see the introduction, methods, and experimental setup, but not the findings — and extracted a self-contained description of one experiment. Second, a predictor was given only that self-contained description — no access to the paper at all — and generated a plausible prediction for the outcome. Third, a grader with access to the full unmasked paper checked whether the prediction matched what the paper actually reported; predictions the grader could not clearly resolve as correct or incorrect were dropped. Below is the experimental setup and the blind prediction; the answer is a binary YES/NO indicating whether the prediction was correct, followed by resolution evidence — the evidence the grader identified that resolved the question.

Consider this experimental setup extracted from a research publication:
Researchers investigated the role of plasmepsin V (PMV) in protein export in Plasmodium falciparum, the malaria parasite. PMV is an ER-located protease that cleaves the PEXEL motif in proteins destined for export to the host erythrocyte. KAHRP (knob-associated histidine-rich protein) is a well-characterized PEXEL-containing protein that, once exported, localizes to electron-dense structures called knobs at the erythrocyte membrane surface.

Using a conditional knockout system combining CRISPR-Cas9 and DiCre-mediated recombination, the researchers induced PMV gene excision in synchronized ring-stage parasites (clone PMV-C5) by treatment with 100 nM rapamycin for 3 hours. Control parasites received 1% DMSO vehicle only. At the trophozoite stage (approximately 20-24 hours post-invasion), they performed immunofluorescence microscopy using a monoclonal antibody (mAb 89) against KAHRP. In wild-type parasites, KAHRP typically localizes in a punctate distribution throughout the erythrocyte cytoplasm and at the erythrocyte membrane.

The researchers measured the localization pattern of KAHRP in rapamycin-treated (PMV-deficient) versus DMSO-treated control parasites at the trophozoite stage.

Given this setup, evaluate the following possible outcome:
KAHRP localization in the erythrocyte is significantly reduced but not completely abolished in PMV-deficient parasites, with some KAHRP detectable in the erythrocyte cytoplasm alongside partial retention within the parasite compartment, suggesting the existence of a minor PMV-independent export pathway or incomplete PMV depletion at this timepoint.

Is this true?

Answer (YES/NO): NO